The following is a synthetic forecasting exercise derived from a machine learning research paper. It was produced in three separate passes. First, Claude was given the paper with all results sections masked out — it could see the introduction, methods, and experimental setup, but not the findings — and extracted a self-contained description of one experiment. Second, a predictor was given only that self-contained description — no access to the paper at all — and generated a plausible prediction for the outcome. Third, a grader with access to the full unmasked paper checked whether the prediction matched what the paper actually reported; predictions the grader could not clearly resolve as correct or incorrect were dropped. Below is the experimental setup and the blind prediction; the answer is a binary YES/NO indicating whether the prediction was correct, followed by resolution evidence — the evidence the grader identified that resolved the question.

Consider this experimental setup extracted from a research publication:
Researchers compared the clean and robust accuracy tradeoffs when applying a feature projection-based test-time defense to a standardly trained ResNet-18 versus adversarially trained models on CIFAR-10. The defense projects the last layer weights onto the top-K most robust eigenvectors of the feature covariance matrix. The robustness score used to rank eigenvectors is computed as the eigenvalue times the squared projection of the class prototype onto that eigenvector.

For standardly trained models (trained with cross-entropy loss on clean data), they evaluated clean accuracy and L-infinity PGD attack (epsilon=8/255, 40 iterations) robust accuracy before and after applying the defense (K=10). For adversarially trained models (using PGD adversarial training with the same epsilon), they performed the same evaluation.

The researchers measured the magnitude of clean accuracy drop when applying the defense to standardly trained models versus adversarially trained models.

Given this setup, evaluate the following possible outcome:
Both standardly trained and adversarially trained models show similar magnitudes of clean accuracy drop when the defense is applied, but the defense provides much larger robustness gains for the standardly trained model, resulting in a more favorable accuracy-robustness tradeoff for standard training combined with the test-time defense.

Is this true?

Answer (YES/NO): NO